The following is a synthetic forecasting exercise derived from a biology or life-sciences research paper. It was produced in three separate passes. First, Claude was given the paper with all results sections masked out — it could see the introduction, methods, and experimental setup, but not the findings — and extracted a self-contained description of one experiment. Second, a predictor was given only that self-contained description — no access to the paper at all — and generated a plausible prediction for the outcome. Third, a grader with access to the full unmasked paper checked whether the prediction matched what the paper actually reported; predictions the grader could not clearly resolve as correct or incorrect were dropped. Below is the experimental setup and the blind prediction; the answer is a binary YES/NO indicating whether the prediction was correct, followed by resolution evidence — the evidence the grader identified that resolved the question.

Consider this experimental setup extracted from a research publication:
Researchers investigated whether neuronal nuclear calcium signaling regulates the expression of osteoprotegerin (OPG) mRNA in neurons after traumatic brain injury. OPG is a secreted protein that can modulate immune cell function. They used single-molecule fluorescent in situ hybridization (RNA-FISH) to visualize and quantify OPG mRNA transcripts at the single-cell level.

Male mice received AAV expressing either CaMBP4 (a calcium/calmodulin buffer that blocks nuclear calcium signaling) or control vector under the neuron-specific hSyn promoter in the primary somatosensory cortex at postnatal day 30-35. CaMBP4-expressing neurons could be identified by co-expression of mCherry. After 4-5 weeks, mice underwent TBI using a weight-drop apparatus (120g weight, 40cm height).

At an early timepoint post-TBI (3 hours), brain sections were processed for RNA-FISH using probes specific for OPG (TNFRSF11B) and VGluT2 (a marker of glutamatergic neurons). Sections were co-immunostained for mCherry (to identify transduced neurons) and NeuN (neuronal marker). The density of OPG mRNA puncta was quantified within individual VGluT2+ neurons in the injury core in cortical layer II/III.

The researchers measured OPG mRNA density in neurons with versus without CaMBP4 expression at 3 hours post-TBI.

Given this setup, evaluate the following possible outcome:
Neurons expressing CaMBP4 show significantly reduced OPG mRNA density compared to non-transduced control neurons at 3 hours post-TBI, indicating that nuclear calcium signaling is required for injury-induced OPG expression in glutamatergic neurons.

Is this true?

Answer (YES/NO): NO